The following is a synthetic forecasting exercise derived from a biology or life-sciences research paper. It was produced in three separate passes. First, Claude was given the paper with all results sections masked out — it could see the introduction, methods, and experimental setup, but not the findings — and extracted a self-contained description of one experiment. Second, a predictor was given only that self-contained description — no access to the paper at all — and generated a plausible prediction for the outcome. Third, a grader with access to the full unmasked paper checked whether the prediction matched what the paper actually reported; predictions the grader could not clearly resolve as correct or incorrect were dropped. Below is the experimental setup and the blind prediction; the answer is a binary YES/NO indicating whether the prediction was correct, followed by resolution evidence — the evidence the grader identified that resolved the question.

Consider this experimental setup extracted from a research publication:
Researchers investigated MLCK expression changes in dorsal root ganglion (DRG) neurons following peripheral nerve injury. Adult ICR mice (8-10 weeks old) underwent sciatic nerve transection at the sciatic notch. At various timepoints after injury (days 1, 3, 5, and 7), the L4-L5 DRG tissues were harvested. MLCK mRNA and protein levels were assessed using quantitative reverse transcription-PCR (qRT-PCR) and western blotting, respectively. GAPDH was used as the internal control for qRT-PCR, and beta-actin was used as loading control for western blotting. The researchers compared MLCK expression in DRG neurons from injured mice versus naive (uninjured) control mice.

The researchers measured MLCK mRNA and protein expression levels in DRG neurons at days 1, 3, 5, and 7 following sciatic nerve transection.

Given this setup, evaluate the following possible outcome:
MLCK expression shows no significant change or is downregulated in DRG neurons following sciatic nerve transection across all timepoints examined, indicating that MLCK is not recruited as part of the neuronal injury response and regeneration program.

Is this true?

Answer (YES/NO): NO